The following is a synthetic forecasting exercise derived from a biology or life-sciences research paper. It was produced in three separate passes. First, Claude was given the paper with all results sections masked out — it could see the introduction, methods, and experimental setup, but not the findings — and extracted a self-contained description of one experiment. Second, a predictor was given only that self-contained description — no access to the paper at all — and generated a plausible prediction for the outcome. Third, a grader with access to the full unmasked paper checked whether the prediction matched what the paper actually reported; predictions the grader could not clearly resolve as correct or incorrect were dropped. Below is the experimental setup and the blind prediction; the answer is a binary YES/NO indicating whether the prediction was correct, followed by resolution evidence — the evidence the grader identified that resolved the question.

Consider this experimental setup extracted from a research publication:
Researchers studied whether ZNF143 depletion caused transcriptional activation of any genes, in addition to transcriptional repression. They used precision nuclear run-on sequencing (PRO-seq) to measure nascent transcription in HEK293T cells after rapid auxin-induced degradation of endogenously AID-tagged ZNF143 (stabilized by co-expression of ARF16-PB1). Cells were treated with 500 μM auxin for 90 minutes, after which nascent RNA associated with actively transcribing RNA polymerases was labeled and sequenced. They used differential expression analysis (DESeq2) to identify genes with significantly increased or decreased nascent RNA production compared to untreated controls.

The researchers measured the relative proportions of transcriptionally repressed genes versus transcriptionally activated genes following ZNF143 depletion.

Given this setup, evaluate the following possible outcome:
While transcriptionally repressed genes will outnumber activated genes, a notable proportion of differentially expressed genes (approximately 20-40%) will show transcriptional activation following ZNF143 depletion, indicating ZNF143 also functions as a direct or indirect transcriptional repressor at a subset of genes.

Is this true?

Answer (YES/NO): NO